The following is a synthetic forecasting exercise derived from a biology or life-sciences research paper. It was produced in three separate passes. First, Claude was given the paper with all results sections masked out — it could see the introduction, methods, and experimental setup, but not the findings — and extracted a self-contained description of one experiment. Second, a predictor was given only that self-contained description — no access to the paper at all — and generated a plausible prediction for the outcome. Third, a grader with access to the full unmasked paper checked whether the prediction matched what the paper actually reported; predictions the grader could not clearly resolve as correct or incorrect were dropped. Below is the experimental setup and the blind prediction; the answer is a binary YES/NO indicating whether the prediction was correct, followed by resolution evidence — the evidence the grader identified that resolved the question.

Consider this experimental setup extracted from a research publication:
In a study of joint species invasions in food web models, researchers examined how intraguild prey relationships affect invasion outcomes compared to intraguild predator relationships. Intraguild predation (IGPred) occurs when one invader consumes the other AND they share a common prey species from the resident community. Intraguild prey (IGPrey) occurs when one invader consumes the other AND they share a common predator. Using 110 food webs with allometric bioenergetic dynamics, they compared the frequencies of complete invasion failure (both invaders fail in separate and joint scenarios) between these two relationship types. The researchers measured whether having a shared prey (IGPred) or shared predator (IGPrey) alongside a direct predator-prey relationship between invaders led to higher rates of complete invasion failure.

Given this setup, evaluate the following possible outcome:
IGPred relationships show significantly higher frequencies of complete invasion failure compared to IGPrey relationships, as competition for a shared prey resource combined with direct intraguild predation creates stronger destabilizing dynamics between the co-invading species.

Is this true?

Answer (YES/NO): YES